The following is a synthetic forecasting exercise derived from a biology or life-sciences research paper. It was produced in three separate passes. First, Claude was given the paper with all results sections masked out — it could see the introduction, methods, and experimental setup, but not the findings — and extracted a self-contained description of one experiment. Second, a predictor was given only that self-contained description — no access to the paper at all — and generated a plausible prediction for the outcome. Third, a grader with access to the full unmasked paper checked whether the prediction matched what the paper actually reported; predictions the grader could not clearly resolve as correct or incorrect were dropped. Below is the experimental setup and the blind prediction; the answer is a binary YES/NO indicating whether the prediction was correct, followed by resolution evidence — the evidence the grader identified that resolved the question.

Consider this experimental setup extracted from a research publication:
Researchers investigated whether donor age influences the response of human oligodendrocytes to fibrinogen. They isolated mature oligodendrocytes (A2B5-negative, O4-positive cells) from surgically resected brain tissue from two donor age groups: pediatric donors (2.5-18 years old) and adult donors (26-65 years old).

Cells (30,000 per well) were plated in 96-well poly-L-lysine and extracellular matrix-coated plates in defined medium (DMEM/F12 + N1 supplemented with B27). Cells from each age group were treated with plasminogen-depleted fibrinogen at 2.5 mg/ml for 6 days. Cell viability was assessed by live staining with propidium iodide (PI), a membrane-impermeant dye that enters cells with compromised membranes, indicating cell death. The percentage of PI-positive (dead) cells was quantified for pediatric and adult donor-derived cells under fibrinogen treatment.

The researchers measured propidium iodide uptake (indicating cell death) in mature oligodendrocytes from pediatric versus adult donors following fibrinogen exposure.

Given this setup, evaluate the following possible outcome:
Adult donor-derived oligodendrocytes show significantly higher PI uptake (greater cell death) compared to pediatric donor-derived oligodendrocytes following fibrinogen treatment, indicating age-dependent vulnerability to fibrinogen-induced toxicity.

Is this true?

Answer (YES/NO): NO